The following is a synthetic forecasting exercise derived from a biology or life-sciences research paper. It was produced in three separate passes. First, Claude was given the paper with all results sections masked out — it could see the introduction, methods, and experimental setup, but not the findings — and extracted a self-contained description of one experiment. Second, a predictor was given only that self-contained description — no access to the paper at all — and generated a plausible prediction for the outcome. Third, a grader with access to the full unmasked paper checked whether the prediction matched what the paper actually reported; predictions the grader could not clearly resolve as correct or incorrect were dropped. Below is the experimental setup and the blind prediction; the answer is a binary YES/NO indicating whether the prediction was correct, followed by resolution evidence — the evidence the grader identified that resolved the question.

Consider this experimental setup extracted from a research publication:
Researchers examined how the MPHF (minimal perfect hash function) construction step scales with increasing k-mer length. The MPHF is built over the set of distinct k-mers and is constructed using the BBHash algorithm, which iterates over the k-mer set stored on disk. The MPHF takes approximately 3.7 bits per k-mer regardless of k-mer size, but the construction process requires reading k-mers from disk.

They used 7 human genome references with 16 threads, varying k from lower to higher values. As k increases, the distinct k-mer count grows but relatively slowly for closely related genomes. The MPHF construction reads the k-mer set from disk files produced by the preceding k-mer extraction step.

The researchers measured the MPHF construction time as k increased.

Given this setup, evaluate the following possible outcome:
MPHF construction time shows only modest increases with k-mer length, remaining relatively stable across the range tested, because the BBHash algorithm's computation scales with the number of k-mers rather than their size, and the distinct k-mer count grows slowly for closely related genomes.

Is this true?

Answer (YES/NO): NO